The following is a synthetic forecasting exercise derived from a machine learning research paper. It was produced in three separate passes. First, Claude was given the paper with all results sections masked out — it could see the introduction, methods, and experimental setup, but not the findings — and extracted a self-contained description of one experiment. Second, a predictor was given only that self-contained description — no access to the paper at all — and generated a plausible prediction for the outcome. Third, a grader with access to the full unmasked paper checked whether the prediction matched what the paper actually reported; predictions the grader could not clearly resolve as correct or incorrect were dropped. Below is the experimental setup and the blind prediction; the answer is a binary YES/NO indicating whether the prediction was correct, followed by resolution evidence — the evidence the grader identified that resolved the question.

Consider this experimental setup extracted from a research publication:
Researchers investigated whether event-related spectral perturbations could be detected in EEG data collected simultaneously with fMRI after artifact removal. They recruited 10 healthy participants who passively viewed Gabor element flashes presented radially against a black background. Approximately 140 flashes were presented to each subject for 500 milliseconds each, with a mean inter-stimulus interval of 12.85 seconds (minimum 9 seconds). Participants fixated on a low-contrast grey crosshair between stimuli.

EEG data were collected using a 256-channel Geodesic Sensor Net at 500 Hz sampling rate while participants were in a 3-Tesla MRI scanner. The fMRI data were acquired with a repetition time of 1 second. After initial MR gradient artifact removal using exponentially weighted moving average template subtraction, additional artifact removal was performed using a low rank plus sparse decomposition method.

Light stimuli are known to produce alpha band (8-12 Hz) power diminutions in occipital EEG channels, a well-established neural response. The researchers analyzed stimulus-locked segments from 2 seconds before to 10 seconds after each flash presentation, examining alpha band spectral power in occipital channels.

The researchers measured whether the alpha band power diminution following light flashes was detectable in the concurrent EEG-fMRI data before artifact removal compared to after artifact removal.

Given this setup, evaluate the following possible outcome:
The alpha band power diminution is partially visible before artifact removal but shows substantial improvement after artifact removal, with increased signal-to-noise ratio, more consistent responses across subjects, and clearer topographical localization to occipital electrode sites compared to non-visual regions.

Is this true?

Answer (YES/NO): NO